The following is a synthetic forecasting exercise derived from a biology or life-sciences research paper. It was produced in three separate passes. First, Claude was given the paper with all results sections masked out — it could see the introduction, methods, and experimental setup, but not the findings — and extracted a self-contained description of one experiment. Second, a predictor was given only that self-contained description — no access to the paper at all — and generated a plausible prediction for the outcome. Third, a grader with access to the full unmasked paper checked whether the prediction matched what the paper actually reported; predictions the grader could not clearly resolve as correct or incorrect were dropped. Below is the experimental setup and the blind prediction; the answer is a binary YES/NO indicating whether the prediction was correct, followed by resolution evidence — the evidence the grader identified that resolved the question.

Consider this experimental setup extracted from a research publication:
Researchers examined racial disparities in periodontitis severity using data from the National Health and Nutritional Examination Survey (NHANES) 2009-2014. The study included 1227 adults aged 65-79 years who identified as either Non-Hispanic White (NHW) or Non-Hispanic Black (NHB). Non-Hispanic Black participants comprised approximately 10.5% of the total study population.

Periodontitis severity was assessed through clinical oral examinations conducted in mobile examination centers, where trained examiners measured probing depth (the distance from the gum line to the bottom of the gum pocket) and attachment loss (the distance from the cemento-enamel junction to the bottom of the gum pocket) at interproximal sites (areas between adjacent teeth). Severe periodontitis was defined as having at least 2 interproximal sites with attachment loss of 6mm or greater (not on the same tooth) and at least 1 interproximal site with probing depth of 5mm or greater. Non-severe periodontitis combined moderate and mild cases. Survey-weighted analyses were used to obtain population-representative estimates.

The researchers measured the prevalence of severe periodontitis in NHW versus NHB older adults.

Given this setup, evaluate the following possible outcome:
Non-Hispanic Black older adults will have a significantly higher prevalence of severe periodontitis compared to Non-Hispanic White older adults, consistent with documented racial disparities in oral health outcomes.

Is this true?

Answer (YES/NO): YES